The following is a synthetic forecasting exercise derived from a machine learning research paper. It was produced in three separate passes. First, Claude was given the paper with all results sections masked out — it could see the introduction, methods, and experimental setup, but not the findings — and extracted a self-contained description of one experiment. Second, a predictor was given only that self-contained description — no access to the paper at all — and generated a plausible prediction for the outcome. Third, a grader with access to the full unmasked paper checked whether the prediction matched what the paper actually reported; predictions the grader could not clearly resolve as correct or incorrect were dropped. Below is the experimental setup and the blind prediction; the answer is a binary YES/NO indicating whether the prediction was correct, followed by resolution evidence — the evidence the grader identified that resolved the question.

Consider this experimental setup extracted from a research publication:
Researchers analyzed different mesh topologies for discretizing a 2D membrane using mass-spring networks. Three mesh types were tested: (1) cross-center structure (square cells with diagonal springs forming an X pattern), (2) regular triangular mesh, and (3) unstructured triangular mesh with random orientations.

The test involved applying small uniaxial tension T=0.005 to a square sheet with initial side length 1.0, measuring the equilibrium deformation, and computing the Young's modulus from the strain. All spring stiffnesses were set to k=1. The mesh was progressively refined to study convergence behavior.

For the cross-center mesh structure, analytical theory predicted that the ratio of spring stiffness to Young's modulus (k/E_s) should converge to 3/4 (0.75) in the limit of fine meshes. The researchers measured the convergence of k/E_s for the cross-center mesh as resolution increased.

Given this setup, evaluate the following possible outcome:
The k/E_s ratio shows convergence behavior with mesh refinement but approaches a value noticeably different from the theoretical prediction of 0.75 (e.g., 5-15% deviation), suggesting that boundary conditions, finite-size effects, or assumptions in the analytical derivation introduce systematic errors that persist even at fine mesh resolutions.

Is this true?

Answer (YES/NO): NO